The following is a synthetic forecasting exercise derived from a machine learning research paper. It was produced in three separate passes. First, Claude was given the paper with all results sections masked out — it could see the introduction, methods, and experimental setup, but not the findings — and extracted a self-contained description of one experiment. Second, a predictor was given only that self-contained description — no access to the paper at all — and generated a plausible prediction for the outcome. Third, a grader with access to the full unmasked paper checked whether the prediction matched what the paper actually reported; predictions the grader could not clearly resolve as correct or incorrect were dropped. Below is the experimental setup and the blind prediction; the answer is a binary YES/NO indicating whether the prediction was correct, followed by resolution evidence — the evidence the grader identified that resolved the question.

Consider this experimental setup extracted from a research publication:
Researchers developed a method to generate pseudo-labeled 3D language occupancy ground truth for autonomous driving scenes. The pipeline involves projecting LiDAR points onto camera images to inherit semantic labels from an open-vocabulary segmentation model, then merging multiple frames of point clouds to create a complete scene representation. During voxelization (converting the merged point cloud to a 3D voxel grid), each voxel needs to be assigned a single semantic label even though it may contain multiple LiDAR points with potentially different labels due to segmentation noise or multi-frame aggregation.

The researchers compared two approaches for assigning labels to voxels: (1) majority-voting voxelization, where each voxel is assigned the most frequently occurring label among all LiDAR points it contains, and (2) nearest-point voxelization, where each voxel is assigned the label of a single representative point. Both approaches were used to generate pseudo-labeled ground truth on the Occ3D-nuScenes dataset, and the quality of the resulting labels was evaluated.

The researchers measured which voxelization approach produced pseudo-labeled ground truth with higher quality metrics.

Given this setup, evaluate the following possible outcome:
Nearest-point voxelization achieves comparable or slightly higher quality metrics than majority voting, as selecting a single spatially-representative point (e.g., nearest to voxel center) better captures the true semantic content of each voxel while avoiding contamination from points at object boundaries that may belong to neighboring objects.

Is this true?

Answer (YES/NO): NO